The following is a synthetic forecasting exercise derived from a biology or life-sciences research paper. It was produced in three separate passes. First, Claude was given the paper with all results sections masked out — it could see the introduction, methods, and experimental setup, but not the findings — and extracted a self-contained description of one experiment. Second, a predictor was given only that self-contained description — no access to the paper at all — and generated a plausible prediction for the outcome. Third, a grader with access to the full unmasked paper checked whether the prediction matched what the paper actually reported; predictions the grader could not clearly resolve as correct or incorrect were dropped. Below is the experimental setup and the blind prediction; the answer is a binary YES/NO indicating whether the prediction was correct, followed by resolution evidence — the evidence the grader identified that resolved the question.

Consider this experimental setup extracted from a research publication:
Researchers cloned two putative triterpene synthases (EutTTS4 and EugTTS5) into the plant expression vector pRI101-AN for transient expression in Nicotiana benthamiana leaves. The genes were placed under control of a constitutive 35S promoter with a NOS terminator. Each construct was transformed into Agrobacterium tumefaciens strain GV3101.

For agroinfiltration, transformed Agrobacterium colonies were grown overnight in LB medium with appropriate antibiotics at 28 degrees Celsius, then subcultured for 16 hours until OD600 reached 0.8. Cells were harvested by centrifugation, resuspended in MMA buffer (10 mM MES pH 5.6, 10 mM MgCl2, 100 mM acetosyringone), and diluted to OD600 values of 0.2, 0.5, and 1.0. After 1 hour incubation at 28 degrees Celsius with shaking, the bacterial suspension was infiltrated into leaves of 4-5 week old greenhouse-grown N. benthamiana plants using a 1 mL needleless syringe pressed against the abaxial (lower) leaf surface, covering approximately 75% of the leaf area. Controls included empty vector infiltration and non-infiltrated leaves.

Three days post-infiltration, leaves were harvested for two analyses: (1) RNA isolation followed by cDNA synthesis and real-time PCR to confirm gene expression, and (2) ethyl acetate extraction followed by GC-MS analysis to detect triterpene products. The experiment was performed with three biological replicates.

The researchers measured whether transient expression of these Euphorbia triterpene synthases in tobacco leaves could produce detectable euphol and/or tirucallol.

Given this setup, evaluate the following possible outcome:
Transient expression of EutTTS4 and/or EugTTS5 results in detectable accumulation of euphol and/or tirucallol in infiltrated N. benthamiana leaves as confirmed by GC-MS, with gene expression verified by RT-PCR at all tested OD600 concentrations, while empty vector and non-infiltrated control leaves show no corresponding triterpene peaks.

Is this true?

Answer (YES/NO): NO